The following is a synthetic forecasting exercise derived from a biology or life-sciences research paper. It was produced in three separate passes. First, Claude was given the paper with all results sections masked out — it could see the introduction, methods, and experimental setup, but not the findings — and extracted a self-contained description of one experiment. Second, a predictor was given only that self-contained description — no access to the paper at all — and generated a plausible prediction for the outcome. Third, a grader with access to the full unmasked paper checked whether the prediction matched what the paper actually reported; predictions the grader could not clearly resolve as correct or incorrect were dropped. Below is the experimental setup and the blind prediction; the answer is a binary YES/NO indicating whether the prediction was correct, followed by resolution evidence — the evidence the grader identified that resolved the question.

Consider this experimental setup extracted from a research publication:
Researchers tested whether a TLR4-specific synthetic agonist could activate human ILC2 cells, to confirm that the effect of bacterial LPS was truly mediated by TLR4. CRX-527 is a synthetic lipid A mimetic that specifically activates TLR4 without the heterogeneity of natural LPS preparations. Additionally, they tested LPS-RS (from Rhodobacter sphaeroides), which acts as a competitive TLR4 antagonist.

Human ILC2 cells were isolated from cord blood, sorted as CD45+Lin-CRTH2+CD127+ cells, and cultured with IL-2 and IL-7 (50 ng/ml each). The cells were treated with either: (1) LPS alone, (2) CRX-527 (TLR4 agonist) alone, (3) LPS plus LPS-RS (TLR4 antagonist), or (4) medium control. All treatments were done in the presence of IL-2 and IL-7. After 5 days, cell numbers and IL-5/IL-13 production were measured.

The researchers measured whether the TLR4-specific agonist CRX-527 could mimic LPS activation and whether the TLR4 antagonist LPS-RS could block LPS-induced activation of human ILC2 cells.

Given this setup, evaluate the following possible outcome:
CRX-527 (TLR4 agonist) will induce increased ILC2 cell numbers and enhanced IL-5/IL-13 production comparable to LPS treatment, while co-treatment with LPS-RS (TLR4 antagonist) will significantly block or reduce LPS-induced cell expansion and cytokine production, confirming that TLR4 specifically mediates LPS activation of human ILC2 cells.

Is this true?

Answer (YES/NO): YES